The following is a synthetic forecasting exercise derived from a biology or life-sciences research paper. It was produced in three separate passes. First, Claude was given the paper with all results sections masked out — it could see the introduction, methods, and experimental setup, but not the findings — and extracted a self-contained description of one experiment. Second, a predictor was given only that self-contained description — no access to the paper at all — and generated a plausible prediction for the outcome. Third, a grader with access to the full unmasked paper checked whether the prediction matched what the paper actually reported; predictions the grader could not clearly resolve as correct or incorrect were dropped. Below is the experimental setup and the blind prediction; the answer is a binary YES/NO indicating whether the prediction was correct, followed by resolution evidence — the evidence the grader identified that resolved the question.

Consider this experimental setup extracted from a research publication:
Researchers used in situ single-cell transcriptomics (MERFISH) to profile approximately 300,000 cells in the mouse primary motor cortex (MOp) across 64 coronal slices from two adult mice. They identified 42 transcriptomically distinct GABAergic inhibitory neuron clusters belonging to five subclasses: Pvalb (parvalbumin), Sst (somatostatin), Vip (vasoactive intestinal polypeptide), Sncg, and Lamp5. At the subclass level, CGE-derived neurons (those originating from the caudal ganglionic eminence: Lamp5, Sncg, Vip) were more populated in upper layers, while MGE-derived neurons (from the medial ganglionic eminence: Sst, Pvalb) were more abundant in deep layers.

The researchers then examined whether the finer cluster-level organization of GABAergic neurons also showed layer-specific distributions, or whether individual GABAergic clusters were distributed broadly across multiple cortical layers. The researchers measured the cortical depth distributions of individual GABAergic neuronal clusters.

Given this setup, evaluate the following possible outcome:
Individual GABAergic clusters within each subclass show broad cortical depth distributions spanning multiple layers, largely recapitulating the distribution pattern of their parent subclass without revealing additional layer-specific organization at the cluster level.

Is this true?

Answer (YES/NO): NO